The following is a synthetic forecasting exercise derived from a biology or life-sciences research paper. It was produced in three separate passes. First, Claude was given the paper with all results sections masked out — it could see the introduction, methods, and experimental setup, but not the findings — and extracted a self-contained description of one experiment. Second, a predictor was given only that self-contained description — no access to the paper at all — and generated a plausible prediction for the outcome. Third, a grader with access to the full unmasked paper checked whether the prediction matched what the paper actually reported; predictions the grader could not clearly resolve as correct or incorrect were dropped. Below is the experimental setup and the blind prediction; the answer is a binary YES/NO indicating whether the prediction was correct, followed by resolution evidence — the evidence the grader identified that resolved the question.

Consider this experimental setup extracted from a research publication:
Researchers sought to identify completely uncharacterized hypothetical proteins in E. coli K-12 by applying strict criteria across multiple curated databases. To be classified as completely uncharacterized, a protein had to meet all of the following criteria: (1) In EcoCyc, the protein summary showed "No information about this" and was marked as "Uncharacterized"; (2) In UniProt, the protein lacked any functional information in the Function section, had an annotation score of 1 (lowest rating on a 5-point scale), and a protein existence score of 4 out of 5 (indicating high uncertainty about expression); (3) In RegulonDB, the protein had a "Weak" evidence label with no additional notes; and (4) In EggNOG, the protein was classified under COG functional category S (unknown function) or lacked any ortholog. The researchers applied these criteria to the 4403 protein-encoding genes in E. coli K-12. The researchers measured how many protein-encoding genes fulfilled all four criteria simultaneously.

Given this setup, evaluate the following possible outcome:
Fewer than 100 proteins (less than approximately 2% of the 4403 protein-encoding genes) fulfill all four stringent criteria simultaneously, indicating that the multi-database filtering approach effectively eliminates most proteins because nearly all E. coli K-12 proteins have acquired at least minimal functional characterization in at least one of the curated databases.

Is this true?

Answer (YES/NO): NO